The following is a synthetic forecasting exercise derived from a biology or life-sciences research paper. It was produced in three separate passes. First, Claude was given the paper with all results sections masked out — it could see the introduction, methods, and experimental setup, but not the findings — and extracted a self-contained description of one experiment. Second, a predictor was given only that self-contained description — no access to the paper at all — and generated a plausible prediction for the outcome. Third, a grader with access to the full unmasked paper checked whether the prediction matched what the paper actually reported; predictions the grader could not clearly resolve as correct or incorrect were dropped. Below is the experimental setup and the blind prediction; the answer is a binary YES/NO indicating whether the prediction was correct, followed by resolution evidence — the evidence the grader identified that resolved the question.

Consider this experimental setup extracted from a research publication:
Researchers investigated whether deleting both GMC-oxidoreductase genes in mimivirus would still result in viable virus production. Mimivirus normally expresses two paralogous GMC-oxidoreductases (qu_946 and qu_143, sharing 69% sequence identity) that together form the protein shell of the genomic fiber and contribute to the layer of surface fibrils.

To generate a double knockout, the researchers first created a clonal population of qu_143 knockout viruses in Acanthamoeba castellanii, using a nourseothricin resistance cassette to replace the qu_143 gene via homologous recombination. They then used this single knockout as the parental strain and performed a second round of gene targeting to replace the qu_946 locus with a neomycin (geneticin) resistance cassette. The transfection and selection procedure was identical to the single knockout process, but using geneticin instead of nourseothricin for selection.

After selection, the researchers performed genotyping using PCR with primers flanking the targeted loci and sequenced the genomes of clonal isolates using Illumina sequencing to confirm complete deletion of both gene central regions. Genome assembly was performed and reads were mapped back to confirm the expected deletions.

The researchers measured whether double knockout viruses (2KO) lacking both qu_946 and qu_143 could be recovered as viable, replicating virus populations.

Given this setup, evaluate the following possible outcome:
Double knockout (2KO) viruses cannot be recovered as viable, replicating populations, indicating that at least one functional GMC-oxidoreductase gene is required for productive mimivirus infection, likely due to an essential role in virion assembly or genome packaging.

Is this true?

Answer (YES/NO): NO